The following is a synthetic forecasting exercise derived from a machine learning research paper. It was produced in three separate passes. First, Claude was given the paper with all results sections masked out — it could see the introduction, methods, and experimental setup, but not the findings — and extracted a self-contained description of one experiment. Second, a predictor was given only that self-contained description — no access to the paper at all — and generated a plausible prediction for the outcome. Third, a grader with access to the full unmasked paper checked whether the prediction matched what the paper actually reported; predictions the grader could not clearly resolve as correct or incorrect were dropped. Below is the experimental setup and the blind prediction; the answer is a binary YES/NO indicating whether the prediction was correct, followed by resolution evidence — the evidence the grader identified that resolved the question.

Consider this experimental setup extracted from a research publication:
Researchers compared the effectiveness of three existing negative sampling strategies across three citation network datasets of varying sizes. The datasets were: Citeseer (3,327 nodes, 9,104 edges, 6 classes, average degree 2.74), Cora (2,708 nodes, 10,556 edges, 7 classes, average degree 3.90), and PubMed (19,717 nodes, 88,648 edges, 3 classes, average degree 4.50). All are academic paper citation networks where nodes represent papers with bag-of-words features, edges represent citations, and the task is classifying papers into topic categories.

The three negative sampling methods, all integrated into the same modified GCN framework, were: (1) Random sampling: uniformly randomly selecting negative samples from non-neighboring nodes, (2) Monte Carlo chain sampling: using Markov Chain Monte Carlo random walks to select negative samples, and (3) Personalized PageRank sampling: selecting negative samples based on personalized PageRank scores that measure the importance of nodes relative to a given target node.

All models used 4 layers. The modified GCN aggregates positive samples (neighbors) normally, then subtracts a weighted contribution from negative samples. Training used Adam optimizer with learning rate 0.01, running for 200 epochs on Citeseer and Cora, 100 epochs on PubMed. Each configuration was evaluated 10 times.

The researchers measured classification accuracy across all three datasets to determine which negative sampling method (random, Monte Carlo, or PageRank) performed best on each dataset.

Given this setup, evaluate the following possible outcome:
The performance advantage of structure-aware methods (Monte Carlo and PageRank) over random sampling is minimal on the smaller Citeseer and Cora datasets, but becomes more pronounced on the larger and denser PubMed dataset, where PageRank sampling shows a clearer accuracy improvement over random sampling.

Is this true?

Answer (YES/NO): NO